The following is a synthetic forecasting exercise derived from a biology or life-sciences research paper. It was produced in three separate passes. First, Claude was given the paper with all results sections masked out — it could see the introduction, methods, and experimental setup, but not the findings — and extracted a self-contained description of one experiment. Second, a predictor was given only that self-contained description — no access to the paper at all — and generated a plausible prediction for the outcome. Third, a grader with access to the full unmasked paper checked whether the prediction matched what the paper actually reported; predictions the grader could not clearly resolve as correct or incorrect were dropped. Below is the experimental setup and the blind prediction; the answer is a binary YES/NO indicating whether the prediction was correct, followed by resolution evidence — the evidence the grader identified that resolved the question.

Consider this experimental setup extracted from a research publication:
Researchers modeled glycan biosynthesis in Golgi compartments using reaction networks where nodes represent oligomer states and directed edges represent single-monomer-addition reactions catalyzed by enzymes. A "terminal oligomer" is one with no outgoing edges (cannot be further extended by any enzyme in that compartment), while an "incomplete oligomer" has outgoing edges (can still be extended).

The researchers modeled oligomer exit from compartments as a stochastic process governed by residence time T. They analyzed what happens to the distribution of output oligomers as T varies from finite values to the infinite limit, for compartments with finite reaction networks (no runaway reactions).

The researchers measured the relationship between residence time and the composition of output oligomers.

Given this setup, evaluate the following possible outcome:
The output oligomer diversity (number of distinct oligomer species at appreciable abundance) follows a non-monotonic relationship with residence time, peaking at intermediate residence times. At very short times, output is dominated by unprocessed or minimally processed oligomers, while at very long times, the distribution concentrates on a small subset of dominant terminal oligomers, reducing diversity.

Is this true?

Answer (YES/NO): YES